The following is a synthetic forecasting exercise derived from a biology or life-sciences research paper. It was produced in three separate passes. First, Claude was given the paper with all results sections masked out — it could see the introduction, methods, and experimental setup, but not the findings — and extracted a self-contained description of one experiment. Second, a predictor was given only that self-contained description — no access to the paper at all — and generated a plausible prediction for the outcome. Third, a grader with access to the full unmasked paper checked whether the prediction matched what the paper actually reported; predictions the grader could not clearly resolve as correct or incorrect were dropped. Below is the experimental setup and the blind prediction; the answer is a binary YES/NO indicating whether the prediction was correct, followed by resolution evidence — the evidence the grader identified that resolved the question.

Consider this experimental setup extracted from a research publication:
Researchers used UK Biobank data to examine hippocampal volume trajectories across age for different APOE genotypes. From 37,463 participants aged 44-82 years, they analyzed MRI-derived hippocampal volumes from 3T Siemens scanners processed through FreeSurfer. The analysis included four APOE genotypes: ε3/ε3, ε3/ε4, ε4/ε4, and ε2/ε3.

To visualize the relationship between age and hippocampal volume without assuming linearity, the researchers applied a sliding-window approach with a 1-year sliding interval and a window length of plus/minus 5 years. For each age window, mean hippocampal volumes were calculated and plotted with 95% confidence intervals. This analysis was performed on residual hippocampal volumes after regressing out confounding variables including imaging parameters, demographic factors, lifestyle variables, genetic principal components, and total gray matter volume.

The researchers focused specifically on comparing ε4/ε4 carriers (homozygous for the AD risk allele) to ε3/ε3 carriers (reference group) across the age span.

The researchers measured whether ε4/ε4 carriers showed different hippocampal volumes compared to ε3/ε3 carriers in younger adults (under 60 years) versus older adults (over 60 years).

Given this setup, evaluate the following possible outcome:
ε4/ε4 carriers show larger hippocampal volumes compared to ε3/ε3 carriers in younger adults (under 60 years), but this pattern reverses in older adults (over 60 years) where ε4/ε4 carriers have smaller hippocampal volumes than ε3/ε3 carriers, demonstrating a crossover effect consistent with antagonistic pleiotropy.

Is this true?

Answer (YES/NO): NO